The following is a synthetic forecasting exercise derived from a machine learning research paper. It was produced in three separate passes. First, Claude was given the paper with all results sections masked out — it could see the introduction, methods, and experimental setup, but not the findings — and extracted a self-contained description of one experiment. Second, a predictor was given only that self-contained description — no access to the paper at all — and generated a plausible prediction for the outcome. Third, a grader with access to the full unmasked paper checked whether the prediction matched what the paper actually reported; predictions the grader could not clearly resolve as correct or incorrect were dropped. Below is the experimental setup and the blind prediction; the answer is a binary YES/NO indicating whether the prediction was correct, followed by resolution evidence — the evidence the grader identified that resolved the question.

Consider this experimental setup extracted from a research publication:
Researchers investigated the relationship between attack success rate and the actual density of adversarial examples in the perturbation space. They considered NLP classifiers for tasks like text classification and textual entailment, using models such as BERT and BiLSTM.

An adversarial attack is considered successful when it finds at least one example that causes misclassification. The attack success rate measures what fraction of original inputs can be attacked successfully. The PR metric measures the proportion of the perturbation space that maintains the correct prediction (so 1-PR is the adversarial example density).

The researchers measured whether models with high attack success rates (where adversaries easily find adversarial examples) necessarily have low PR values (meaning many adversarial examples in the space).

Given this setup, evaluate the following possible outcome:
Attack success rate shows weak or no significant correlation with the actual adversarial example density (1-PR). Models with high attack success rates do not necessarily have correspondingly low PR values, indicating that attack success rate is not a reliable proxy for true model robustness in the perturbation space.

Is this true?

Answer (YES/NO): YES